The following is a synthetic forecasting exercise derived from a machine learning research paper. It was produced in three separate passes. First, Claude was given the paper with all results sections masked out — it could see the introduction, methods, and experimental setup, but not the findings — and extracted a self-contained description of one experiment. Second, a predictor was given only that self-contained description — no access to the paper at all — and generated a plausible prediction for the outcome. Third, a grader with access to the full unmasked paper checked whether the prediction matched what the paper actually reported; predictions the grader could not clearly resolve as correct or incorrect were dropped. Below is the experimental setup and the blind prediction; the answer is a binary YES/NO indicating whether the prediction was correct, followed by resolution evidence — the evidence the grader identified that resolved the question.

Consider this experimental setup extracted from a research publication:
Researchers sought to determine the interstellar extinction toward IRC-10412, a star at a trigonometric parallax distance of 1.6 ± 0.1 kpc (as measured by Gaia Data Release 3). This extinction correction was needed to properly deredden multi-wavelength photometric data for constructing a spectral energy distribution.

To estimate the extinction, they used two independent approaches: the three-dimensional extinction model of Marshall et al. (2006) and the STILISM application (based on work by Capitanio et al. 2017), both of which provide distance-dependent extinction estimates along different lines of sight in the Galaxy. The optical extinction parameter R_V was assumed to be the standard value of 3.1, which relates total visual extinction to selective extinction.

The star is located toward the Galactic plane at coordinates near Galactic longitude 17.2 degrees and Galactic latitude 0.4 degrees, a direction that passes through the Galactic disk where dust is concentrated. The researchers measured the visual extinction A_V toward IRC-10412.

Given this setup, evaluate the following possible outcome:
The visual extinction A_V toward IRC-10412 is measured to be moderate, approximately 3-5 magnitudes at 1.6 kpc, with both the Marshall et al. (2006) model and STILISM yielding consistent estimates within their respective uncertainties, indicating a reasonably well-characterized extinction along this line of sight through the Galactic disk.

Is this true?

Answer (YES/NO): YES